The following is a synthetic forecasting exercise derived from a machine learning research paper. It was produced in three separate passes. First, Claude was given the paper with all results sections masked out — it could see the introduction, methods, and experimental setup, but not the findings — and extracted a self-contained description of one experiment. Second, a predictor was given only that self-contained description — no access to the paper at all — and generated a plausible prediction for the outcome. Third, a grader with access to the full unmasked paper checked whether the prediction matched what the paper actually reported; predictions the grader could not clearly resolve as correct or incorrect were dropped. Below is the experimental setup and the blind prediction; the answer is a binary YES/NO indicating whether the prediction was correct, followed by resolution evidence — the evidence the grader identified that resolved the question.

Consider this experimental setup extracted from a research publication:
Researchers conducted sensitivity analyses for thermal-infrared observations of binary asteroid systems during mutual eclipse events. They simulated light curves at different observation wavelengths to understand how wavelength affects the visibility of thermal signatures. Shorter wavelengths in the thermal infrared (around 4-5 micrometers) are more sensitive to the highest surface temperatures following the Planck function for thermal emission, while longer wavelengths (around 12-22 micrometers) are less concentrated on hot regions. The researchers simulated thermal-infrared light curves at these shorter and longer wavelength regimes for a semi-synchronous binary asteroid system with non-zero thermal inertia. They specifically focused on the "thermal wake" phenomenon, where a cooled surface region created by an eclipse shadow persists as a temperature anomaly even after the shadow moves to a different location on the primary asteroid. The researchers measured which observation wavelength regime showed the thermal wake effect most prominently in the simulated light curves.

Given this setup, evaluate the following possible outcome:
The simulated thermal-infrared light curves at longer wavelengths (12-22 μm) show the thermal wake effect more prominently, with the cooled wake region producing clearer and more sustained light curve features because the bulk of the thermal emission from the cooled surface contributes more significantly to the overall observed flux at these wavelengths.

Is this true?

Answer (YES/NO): NO